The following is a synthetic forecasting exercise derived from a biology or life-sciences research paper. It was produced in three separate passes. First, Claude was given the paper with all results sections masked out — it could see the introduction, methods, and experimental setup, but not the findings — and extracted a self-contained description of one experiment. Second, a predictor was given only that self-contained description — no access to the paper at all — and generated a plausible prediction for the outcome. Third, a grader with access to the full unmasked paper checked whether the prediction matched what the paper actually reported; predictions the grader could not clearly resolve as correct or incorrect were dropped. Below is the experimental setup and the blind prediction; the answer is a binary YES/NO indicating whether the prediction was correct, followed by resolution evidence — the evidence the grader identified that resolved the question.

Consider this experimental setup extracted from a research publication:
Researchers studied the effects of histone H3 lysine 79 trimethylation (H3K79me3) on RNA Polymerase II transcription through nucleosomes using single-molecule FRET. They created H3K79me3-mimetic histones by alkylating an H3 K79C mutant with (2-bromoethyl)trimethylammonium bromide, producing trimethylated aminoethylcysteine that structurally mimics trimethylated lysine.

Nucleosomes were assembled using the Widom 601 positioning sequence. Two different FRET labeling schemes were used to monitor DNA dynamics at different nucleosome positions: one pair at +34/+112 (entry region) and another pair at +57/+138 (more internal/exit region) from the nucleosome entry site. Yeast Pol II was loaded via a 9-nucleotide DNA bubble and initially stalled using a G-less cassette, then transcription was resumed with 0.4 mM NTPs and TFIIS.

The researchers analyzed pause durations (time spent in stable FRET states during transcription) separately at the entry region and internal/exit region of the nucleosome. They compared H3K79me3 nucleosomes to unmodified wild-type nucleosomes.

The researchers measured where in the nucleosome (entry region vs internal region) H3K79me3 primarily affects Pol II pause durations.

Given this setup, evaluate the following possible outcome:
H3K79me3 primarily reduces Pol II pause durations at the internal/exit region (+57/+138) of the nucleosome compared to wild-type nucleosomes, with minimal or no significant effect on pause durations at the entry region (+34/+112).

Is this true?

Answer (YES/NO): YES